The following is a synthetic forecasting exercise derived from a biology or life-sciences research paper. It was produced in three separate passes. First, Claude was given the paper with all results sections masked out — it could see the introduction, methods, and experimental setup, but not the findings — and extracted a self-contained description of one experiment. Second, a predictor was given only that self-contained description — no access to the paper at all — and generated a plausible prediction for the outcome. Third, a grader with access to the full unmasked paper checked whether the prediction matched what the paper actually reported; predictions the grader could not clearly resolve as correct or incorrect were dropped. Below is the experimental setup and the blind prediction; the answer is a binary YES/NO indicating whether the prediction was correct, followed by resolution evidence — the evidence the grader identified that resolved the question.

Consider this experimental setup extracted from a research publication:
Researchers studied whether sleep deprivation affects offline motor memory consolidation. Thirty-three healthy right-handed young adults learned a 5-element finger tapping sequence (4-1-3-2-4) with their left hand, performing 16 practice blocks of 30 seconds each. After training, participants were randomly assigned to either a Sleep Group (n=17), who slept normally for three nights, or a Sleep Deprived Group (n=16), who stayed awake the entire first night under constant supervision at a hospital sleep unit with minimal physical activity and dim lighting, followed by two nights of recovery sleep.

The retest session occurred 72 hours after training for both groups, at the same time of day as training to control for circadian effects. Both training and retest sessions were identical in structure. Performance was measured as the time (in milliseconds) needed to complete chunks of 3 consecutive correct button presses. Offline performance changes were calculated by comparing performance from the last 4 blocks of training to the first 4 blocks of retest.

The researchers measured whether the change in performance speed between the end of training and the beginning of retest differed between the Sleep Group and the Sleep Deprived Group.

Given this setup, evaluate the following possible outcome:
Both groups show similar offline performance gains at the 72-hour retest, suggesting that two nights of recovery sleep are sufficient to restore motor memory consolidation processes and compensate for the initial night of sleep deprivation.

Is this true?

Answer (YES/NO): YES